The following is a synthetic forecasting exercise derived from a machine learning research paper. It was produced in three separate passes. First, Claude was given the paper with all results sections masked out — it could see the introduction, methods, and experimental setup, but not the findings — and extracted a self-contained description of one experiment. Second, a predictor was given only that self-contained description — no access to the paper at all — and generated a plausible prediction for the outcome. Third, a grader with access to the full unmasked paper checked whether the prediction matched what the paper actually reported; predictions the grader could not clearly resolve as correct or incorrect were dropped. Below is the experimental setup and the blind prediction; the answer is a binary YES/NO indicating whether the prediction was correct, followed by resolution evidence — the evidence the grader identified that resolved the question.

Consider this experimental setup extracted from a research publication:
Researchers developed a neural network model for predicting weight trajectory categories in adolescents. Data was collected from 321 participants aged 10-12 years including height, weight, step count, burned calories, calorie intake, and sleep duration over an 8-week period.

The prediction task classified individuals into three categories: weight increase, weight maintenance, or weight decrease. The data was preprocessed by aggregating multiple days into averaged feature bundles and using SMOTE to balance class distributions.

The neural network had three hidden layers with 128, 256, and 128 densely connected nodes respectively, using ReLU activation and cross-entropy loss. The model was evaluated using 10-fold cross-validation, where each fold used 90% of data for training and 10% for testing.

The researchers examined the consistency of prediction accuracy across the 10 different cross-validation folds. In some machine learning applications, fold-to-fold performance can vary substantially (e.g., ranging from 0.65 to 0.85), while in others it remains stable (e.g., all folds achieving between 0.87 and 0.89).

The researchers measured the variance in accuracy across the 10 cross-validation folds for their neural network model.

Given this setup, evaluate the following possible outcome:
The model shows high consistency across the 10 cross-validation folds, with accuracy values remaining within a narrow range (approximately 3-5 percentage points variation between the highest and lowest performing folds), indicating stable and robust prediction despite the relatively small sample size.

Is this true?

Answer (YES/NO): NO